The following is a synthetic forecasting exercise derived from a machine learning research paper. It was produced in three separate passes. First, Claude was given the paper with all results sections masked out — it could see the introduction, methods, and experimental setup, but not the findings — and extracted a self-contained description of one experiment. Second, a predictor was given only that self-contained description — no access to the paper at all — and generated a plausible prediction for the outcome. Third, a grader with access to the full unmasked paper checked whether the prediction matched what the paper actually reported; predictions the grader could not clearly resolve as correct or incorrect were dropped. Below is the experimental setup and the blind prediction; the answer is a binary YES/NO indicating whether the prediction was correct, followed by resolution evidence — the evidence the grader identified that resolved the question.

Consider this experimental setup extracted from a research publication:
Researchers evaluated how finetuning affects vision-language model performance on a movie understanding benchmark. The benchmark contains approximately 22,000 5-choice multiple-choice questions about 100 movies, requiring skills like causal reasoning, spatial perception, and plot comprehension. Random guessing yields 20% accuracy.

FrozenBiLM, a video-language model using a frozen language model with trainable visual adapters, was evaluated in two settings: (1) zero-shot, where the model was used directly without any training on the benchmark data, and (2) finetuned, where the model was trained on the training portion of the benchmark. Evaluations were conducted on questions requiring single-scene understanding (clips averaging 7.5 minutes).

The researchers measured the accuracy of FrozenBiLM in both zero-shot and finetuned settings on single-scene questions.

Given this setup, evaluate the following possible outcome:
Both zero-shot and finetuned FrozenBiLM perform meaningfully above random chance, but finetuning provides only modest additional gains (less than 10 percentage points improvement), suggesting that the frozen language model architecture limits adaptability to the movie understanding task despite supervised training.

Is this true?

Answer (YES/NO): NO